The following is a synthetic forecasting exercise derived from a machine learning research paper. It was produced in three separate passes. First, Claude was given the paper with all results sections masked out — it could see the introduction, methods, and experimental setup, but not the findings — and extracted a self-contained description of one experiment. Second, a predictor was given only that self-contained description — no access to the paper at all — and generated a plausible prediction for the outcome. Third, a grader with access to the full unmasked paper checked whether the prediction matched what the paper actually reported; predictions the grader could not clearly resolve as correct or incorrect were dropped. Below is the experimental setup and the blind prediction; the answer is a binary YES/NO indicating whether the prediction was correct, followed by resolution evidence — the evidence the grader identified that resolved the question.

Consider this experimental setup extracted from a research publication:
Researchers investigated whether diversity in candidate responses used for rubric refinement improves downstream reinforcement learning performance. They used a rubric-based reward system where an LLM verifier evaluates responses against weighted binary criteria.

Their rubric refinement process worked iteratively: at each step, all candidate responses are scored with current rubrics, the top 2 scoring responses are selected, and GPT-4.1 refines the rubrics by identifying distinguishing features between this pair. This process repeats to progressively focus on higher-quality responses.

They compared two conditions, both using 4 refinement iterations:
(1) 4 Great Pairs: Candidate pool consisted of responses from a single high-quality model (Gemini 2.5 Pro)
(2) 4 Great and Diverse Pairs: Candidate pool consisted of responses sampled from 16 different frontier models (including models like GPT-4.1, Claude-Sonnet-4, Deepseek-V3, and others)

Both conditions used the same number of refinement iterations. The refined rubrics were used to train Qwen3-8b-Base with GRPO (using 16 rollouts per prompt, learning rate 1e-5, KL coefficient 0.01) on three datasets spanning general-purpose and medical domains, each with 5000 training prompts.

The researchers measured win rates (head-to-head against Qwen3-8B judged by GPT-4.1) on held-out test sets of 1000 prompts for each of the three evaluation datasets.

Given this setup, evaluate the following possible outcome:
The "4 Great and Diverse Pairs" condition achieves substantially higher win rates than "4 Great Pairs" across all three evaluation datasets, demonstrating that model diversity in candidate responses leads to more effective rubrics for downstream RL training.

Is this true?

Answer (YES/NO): NO